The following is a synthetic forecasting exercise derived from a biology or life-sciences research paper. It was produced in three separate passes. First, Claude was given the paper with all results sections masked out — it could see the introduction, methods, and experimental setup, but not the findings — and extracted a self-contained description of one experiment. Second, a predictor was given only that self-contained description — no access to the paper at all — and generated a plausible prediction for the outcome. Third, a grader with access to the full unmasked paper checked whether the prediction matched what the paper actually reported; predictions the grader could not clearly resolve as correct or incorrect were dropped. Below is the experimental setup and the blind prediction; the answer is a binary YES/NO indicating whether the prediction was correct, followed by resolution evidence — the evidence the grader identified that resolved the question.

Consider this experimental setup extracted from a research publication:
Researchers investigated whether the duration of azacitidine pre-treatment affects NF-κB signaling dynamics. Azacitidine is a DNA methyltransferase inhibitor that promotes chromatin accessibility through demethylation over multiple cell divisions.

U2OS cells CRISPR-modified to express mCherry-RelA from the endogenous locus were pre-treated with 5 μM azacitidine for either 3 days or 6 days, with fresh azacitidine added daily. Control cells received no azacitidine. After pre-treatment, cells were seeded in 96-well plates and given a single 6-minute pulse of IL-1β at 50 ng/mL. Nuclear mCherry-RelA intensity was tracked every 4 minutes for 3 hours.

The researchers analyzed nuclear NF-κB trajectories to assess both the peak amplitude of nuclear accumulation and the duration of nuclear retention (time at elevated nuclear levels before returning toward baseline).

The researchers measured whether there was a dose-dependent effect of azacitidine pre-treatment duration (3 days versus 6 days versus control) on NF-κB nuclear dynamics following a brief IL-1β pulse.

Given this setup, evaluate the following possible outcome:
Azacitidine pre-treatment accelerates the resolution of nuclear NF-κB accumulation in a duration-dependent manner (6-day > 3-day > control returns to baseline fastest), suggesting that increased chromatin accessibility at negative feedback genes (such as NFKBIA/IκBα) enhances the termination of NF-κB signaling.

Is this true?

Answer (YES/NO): NO